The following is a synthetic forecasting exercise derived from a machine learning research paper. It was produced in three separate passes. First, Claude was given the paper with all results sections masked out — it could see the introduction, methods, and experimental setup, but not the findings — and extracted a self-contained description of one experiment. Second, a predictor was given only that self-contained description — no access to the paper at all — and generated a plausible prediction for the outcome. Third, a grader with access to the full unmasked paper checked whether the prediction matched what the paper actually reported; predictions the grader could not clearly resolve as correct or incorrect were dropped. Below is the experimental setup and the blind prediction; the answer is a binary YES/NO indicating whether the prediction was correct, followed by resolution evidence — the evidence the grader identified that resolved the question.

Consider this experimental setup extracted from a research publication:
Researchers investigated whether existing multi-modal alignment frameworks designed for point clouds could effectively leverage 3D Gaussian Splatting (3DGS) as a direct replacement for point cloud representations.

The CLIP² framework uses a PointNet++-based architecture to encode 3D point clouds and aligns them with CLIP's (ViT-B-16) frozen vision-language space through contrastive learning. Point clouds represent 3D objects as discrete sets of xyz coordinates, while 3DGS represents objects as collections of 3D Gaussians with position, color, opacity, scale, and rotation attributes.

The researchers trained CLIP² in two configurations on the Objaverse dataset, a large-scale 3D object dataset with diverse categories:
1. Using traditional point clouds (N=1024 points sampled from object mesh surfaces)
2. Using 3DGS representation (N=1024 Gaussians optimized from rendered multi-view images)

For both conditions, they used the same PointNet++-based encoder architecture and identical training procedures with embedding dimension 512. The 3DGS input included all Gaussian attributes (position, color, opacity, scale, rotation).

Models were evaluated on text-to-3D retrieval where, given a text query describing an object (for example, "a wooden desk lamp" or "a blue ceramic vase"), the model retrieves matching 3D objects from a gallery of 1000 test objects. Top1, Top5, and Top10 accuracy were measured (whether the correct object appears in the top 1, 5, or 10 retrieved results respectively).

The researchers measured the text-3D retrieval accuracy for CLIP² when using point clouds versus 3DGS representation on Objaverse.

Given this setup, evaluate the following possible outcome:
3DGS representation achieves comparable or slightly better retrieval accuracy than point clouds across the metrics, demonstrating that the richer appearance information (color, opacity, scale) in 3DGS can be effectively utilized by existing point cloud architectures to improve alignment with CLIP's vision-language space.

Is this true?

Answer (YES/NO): NO